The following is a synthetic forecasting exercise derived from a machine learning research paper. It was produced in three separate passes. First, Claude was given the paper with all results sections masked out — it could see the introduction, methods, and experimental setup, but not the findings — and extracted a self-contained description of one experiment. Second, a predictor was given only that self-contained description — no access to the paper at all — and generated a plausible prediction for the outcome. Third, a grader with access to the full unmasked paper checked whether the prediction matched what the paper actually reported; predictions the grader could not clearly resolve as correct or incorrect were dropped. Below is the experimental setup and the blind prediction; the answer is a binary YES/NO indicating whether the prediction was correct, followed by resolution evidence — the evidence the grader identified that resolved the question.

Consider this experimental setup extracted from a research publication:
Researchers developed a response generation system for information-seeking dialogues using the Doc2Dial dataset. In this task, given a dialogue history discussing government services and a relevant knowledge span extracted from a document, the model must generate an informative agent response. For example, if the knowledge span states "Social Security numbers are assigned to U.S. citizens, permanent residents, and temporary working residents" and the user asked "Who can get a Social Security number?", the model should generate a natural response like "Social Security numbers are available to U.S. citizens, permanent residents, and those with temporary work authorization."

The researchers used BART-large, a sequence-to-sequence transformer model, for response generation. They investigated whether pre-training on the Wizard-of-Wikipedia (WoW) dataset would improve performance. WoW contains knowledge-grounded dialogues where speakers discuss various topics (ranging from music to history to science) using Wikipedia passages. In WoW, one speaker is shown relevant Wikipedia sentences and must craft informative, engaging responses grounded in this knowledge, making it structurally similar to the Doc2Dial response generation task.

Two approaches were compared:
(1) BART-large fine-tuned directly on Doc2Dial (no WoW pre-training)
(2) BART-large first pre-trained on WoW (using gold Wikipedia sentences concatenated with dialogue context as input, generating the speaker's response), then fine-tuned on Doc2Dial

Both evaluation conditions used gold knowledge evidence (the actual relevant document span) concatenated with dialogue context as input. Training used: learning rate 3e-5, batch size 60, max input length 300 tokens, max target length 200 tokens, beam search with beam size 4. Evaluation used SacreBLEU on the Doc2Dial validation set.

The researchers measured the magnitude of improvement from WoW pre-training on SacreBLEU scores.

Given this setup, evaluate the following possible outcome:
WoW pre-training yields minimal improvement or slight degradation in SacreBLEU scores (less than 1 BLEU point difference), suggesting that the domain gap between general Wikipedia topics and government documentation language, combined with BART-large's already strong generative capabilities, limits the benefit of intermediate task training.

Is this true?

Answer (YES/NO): NO